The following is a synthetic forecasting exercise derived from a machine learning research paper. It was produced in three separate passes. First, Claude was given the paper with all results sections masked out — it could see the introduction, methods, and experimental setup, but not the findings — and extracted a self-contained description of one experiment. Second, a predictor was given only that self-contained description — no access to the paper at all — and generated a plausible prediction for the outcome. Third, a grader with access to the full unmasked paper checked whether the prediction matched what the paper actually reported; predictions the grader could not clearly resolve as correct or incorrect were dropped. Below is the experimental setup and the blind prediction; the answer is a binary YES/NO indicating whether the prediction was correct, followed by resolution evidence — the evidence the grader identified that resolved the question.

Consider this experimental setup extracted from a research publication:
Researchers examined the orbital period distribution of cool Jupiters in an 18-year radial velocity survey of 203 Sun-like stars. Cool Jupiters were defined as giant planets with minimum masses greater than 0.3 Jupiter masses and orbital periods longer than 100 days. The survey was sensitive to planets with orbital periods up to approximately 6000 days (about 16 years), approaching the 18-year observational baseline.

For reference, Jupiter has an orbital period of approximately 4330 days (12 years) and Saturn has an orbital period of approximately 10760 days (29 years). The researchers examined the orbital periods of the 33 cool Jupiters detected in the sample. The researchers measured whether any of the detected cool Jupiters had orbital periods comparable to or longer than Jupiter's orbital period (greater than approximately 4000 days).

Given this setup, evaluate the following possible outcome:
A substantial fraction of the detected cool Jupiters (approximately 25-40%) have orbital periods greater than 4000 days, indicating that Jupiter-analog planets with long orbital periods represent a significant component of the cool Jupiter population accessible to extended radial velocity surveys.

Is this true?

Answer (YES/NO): NO